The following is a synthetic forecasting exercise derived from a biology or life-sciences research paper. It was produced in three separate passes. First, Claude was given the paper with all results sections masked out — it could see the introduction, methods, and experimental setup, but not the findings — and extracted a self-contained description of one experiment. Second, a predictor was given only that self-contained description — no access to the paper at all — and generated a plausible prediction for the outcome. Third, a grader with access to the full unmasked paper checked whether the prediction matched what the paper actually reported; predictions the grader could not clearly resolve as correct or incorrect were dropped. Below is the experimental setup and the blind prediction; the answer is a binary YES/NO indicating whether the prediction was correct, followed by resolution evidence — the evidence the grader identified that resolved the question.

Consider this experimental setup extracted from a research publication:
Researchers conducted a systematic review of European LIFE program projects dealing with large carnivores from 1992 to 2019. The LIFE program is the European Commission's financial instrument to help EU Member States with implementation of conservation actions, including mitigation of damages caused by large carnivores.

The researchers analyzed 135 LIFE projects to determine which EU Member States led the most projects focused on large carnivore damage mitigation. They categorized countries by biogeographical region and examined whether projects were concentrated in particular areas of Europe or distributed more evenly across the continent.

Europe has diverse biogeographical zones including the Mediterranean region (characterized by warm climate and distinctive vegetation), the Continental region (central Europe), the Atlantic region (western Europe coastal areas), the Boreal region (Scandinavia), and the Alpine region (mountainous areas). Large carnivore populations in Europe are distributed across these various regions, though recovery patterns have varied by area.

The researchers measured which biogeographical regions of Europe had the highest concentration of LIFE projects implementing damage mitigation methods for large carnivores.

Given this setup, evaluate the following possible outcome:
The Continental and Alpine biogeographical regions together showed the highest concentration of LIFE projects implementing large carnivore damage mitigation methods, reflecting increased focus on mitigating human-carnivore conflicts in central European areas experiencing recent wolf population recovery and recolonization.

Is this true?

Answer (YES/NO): NO